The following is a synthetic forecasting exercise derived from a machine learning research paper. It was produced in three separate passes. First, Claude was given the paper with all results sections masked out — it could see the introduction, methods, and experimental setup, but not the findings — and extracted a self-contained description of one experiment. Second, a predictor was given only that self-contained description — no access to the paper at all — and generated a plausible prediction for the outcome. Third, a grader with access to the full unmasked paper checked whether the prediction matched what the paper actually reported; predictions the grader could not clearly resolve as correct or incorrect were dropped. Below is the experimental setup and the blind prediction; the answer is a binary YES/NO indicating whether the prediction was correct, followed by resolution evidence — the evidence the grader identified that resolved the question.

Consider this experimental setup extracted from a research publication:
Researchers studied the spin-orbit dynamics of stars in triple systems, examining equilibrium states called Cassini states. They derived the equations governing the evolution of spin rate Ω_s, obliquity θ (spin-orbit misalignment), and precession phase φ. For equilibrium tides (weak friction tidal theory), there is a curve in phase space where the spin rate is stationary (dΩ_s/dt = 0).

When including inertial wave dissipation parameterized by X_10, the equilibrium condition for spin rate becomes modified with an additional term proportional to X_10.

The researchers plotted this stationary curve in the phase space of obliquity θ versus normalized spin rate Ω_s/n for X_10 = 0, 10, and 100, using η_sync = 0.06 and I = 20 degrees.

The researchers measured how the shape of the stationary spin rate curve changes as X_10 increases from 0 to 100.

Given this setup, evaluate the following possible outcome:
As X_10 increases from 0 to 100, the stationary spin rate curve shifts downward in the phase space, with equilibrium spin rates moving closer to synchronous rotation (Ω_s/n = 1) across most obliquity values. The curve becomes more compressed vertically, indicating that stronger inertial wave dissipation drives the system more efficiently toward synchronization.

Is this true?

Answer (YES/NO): NO